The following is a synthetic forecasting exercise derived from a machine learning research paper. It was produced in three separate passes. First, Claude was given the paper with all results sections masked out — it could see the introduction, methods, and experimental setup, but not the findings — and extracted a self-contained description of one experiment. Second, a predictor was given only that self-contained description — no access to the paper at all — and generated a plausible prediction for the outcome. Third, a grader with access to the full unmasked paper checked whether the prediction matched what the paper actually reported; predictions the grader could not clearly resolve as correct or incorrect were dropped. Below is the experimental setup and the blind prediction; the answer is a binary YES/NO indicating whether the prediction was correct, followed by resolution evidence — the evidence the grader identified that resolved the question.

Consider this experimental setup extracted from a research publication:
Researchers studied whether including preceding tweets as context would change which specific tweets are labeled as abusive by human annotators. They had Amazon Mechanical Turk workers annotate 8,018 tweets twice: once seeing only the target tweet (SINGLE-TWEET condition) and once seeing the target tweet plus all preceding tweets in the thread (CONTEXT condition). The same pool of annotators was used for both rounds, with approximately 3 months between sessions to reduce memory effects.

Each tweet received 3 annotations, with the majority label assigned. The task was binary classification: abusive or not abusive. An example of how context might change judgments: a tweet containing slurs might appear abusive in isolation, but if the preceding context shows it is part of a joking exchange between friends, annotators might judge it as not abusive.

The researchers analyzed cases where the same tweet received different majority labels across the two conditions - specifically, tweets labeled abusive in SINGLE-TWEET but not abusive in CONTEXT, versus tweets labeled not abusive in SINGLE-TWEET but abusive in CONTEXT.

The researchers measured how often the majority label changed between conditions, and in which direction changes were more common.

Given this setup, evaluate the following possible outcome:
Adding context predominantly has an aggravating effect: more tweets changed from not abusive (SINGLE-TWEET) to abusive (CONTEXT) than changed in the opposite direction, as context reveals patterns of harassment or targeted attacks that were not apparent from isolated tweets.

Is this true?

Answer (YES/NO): NO